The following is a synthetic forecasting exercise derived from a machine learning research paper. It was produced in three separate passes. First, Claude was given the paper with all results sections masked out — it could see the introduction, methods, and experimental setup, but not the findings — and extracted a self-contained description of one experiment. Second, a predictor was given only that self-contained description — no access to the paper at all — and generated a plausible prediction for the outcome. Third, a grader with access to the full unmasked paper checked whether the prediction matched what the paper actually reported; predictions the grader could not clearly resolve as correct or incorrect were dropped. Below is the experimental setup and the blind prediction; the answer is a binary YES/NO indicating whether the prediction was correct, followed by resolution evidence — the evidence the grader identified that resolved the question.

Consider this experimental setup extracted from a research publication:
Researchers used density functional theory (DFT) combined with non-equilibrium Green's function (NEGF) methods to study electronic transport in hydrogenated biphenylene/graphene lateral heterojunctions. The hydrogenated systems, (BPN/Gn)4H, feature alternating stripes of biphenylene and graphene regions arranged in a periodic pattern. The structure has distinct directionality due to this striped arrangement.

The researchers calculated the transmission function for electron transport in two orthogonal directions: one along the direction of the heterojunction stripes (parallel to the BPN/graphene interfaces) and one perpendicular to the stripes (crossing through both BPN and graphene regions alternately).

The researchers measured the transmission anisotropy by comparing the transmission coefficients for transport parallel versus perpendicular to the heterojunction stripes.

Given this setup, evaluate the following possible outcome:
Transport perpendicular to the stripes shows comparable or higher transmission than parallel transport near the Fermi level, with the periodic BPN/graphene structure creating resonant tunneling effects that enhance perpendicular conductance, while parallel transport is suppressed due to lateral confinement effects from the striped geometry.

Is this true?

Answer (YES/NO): NO